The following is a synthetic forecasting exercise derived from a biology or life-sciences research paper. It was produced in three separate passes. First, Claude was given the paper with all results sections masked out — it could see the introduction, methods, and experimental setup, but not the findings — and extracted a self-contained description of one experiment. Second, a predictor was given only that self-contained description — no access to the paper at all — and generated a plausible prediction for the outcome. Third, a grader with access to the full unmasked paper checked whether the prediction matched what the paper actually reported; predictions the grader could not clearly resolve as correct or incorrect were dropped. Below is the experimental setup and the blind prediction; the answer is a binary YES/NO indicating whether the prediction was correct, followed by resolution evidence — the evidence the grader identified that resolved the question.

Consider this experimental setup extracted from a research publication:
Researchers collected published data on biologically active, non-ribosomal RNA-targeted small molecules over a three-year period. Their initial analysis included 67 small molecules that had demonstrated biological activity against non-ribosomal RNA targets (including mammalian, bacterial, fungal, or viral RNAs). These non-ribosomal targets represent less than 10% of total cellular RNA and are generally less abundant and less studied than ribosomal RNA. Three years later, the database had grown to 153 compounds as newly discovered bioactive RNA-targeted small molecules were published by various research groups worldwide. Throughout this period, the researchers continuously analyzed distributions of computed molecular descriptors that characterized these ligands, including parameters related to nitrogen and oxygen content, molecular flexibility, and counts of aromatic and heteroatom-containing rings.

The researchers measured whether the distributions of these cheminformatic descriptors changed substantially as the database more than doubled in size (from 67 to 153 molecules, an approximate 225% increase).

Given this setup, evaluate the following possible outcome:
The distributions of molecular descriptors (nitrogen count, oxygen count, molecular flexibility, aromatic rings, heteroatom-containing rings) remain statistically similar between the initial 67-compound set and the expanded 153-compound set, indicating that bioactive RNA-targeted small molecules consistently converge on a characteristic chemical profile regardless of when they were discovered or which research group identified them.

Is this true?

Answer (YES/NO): YES